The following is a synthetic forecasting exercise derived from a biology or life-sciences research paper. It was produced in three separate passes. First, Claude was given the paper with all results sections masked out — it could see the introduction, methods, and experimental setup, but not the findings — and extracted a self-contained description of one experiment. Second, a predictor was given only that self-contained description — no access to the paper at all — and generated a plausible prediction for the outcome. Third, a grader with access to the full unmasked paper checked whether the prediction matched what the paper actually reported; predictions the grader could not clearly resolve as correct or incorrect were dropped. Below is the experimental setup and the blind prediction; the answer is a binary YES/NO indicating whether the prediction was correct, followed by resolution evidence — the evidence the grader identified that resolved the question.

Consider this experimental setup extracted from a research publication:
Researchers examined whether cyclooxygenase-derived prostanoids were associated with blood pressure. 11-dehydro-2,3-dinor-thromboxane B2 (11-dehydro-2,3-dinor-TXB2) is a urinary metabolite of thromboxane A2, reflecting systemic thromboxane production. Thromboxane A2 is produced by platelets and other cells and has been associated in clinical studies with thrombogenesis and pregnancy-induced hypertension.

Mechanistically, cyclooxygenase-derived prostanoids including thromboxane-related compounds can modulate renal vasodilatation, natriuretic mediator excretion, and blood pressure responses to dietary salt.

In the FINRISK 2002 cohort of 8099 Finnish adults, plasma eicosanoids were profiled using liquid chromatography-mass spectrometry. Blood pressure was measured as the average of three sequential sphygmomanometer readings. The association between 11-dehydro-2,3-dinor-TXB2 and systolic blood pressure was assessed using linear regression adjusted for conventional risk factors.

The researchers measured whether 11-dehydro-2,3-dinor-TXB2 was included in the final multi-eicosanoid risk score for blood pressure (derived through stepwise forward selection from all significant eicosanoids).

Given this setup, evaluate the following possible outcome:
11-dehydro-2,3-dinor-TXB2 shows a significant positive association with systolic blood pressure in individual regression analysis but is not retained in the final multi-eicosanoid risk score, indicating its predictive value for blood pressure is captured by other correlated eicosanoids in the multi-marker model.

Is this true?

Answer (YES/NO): NO